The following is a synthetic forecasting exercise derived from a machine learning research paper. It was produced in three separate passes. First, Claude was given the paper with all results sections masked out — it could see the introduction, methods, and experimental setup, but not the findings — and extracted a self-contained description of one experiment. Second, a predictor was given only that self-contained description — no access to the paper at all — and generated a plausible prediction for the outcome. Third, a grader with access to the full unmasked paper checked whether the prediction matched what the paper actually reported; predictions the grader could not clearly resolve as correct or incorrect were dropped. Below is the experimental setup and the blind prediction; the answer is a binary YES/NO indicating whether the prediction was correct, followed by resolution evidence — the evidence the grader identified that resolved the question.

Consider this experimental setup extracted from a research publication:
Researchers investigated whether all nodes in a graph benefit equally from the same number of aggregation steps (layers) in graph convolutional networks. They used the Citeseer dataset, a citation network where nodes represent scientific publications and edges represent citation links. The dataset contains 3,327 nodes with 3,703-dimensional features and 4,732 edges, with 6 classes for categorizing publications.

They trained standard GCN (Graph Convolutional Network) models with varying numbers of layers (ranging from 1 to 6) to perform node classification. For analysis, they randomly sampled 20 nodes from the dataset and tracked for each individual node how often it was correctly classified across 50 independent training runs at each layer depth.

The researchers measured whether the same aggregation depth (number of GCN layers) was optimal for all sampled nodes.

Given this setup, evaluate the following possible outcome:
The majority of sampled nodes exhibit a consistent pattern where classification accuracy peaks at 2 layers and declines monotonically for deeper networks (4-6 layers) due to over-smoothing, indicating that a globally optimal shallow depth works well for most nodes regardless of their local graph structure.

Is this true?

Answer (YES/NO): NO